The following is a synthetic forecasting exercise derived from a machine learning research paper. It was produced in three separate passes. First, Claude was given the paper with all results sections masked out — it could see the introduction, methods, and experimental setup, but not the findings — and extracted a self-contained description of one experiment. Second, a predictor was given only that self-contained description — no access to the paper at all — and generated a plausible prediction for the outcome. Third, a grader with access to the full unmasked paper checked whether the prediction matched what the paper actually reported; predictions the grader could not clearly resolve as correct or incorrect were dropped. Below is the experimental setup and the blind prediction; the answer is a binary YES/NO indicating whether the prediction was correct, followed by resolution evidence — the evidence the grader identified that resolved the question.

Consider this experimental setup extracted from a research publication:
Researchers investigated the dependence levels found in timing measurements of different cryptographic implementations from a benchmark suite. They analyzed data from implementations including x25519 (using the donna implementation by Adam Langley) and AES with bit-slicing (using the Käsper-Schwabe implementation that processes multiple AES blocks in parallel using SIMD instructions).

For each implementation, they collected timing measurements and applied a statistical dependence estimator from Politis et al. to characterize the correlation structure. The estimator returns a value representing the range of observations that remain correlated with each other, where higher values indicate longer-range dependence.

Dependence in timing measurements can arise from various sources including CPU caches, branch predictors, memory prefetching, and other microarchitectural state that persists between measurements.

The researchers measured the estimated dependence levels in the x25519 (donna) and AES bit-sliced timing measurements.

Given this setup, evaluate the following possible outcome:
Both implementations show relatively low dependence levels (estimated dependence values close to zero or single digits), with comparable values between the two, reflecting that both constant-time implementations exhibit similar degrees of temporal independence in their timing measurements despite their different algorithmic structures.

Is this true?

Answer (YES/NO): NO